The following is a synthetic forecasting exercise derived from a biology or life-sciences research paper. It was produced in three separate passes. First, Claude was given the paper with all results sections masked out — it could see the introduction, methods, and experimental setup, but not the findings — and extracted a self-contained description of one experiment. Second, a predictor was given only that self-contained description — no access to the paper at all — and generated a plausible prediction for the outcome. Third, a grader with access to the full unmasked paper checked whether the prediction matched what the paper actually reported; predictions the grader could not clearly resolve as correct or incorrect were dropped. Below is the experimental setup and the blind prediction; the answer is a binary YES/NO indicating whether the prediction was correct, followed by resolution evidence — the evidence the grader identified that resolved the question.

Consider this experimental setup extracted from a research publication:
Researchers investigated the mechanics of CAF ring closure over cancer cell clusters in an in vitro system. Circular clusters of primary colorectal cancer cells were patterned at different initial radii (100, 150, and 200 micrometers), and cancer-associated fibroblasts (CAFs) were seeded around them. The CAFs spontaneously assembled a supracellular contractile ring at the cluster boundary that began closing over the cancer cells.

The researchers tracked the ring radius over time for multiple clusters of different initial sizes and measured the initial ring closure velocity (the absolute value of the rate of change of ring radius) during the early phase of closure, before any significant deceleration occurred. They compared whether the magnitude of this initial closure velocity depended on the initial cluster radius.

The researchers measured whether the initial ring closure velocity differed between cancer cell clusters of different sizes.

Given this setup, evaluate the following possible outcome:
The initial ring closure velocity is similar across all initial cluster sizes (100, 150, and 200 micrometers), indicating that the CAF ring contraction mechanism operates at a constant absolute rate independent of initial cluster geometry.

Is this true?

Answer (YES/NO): YES